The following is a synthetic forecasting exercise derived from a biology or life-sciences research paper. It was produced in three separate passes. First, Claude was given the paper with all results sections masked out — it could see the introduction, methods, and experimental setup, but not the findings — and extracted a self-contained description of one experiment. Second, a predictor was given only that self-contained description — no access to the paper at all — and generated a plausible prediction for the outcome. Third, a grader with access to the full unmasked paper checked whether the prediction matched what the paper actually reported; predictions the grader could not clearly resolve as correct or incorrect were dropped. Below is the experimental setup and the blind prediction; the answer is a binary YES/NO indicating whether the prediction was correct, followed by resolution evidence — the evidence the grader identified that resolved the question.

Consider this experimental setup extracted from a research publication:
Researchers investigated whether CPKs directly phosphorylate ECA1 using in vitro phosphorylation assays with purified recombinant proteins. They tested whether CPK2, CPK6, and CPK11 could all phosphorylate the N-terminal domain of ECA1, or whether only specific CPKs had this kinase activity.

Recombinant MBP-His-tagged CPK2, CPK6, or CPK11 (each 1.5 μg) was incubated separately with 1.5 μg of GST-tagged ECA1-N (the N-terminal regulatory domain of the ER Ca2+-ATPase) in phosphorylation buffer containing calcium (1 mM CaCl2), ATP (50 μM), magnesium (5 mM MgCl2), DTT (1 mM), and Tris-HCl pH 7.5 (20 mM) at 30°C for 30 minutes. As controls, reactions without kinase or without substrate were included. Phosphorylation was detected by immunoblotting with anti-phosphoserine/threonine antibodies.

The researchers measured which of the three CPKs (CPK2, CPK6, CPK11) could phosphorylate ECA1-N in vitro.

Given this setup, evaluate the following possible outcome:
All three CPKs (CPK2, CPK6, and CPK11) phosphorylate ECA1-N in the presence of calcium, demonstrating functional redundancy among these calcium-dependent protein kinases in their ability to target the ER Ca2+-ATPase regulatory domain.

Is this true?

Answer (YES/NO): YES